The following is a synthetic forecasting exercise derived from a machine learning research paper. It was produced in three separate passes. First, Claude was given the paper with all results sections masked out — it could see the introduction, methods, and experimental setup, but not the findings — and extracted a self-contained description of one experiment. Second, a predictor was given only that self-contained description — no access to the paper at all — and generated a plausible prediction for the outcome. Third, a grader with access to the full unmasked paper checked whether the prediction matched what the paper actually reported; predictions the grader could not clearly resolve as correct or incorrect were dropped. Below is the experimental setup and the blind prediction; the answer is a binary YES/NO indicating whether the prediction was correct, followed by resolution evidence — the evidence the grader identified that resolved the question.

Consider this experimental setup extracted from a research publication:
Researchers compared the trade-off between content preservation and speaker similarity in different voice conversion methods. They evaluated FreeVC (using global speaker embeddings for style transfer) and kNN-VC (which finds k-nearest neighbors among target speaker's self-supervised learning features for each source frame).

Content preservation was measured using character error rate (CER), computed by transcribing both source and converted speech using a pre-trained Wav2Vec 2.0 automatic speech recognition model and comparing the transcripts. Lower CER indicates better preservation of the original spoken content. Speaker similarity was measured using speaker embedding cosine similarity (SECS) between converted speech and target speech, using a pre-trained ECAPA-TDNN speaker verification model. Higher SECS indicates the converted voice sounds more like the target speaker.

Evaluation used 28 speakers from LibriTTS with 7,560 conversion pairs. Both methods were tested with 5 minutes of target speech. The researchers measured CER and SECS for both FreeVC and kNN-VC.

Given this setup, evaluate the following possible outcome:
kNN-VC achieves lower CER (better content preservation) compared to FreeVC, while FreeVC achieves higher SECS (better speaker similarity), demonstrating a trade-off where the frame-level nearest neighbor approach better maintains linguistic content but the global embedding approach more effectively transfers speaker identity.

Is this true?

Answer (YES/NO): NO